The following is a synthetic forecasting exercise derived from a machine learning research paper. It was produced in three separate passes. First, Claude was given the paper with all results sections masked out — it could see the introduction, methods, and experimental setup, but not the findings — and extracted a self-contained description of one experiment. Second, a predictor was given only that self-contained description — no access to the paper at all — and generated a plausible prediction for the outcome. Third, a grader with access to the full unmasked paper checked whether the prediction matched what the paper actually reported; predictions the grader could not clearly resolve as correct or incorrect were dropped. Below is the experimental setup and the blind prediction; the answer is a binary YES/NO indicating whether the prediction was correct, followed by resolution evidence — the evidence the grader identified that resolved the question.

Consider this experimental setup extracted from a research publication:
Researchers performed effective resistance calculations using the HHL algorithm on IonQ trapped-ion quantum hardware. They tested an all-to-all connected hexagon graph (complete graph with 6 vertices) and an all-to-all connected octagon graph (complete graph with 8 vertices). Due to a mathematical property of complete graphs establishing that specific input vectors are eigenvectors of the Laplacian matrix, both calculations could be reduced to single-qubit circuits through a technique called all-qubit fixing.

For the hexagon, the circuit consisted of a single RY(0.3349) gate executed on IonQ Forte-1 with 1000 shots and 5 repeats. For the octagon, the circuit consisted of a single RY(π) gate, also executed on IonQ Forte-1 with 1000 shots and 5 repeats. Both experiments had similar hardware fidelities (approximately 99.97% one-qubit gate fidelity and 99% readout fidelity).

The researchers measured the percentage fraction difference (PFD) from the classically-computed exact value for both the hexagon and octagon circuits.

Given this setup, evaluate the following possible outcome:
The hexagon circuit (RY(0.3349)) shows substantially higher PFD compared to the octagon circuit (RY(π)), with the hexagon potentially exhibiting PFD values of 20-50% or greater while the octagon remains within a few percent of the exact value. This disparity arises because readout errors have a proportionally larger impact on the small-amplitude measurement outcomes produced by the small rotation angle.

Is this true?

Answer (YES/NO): NO